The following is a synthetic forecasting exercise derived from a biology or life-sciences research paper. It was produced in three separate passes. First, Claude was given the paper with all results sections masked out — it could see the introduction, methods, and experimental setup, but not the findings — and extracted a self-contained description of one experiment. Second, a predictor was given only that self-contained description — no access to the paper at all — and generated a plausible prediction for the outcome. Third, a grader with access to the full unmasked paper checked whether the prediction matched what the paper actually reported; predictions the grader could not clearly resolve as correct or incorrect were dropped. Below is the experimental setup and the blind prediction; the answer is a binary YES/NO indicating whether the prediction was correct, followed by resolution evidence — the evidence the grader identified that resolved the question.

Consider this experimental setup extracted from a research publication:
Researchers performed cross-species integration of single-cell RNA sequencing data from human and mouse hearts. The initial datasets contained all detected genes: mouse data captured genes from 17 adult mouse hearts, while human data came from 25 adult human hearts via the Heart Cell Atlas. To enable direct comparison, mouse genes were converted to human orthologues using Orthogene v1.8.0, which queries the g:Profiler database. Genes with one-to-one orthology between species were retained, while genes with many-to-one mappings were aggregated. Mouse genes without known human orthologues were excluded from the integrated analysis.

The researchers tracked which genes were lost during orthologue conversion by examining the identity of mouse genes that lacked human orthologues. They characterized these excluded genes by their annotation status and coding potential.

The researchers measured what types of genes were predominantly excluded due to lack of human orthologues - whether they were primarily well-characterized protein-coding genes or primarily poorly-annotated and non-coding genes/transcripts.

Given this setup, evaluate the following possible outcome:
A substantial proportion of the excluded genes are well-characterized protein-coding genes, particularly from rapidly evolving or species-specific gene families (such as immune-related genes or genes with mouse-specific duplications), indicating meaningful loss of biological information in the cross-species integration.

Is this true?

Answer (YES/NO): NO